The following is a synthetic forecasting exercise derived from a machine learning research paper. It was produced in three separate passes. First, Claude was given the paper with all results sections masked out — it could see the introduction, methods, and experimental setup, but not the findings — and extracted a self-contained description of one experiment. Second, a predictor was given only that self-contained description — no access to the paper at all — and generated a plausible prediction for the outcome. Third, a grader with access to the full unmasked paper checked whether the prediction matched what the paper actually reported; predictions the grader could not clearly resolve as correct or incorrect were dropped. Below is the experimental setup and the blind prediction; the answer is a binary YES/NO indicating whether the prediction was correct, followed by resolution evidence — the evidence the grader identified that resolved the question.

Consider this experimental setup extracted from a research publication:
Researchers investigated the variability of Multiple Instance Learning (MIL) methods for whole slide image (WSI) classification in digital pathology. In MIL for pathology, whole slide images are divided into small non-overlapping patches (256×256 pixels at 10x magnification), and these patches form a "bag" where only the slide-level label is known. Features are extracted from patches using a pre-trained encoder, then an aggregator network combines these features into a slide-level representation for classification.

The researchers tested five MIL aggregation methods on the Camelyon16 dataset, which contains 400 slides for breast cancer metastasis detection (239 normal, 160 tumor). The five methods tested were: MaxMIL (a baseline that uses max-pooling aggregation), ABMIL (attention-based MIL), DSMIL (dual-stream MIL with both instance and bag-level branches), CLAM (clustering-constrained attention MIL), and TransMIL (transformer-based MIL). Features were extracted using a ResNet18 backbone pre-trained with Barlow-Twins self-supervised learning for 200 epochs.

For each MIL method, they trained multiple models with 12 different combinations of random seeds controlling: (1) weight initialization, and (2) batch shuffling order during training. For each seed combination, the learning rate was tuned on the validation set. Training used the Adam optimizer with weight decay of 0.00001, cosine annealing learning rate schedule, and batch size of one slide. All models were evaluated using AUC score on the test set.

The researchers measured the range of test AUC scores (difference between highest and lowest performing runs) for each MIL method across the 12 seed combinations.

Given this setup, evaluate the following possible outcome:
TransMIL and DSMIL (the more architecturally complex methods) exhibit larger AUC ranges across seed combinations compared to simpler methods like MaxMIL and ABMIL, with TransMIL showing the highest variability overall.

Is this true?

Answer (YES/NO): NO